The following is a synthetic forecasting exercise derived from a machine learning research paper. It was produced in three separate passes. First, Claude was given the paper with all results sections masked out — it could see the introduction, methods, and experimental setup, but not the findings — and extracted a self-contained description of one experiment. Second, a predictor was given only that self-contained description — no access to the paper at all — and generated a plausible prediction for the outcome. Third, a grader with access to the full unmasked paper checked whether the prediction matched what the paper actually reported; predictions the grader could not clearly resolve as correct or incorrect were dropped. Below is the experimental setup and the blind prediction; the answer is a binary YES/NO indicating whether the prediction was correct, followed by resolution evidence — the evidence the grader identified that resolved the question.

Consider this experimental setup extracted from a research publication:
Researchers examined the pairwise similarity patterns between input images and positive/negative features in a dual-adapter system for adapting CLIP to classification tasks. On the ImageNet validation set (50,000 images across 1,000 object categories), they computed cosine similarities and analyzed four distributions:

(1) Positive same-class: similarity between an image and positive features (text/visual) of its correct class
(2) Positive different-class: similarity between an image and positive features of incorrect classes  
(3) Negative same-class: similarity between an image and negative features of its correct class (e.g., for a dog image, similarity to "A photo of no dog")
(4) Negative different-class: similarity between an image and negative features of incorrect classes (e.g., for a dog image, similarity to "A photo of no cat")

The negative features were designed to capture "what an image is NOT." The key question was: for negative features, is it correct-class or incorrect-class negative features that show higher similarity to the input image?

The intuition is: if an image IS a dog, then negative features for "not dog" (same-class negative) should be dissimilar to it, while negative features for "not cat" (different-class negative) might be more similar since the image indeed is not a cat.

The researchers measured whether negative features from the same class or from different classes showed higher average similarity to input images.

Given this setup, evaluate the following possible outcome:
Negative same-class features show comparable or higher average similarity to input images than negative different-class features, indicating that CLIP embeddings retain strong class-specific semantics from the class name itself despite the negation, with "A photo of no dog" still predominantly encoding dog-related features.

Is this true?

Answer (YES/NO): NO